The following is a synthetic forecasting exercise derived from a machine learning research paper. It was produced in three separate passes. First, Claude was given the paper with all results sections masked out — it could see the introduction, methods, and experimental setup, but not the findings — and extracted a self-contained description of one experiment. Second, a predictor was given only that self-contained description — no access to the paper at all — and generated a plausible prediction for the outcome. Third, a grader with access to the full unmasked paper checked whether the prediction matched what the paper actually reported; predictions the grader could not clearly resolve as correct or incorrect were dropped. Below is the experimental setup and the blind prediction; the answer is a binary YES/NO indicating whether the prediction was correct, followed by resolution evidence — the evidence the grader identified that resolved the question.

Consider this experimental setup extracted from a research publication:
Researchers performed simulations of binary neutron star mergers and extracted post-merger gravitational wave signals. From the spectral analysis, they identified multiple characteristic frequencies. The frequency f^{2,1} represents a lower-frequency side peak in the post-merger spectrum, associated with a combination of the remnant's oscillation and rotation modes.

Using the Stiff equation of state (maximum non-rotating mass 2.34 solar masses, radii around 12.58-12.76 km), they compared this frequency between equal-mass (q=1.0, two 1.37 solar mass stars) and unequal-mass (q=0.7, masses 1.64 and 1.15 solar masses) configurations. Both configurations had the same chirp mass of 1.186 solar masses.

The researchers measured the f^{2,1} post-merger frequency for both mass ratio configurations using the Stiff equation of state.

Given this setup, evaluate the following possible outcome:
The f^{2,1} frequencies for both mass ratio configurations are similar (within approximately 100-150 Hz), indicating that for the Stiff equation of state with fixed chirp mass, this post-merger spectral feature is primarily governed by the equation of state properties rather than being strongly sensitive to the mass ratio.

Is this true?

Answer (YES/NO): YES